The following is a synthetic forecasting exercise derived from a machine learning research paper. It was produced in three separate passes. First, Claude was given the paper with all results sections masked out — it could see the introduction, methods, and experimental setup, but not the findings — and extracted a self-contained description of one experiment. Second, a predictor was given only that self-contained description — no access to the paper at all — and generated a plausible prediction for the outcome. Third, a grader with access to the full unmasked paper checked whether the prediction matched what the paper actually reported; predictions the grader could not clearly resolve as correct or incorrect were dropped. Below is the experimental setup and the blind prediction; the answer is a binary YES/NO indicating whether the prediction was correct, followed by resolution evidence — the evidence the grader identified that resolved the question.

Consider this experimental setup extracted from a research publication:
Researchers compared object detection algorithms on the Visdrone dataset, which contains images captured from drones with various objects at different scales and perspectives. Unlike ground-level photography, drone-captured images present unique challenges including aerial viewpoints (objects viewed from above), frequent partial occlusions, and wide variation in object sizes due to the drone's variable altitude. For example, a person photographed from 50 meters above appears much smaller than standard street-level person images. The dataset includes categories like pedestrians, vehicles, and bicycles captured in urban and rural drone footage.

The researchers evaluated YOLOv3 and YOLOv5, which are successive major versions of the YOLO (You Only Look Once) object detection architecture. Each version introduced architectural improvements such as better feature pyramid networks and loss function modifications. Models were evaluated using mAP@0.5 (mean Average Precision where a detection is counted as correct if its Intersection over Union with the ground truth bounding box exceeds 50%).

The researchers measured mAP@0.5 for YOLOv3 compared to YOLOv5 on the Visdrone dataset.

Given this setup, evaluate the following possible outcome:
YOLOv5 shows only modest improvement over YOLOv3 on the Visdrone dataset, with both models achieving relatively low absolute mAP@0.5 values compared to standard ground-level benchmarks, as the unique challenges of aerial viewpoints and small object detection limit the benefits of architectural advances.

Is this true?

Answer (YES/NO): NO